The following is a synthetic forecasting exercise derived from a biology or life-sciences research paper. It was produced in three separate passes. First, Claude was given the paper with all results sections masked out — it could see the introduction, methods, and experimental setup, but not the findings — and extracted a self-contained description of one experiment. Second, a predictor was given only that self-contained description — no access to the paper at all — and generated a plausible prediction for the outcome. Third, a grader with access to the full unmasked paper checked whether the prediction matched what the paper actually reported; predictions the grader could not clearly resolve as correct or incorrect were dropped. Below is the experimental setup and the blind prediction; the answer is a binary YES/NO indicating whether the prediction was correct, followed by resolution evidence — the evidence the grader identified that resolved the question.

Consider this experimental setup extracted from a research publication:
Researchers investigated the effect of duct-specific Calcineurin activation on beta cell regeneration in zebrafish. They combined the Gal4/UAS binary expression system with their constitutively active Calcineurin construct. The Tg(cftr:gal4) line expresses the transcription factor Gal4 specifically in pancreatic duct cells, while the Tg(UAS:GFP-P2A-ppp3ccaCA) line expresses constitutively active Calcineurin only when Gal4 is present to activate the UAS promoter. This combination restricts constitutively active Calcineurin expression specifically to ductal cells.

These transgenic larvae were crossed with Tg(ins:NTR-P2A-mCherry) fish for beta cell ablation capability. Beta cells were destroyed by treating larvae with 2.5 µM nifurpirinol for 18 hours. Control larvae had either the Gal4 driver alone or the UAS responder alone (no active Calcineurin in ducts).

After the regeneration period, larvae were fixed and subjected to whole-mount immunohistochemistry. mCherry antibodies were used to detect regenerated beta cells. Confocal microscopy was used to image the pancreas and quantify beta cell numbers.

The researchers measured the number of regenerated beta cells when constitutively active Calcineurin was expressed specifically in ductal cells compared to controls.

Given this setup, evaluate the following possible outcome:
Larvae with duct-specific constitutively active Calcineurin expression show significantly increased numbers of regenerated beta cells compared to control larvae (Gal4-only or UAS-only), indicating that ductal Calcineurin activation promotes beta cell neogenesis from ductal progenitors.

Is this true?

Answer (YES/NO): NO